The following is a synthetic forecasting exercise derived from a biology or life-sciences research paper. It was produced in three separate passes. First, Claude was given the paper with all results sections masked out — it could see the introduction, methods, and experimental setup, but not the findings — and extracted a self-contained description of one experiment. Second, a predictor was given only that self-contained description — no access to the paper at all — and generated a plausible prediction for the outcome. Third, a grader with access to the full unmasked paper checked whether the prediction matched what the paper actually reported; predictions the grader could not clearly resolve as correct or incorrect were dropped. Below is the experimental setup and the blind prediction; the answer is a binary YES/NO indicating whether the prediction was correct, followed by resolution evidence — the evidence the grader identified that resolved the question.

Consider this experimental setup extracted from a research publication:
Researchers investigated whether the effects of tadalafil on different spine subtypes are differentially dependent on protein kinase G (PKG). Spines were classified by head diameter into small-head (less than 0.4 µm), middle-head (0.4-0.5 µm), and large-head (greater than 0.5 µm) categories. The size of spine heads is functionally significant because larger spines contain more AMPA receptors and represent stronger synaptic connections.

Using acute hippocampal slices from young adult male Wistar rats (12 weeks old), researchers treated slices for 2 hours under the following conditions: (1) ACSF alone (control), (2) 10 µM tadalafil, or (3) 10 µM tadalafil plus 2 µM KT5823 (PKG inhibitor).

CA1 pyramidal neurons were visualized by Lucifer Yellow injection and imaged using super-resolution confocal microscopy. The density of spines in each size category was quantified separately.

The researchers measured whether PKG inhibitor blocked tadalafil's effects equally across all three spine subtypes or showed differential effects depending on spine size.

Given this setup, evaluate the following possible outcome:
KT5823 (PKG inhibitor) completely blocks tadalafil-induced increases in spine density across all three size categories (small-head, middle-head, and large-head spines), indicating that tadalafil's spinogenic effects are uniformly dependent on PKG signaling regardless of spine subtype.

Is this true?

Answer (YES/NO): NO